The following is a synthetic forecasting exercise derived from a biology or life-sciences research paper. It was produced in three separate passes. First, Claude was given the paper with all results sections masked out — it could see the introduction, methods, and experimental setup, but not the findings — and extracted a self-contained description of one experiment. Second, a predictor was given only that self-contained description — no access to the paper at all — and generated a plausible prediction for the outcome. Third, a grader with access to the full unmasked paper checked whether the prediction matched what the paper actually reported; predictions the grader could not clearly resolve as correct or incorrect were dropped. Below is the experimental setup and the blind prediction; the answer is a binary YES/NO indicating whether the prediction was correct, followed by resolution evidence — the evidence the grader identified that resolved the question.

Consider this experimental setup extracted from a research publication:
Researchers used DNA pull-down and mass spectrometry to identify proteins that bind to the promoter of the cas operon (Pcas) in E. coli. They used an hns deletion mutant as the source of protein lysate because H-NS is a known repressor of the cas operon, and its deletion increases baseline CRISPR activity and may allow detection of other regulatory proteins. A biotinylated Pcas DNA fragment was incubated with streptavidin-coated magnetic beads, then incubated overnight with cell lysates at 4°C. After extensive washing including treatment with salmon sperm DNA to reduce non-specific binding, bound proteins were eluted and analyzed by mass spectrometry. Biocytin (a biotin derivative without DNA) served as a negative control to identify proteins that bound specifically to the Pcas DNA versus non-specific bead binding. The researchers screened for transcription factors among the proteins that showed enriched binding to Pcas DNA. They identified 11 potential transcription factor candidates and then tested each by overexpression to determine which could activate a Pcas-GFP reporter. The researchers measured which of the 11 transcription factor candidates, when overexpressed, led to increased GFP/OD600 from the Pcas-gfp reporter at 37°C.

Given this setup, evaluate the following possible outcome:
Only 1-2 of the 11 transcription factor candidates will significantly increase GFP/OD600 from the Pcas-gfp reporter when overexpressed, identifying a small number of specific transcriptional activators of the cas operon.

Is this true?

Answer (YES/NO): NO